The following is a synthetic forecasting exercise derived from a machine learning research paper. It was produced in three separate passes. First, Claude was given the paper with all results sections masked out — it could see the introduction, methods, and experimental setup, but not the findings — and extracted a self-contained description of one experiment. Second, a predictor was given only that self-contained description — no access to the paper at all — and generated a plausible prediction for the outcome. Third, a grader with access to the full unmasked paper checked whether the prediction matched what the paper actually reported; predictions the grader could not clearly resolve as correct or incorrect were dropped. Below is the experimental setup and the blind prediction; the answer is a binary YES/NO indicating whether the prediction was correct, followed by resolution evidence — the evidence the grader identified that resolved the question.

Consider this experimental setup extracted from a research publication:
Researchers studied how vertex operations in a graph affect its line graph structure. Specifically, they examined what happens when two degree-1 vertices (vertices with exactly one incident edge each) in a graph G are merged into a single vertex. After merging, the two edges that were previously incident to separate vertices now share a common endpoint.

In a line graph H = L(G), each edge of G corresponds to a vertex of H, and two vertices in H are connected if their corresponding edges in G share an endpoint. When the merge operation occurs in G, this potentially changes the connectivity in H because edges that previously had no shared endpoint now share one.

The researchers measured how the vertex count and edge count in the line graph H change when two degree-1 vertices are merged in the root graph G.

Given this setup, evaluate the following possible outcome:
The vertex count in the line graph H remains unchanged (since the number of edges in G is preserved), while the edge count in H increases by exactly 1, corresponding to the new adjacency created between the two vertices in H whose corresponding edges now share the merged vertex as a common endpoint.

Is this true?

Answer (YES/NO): YES